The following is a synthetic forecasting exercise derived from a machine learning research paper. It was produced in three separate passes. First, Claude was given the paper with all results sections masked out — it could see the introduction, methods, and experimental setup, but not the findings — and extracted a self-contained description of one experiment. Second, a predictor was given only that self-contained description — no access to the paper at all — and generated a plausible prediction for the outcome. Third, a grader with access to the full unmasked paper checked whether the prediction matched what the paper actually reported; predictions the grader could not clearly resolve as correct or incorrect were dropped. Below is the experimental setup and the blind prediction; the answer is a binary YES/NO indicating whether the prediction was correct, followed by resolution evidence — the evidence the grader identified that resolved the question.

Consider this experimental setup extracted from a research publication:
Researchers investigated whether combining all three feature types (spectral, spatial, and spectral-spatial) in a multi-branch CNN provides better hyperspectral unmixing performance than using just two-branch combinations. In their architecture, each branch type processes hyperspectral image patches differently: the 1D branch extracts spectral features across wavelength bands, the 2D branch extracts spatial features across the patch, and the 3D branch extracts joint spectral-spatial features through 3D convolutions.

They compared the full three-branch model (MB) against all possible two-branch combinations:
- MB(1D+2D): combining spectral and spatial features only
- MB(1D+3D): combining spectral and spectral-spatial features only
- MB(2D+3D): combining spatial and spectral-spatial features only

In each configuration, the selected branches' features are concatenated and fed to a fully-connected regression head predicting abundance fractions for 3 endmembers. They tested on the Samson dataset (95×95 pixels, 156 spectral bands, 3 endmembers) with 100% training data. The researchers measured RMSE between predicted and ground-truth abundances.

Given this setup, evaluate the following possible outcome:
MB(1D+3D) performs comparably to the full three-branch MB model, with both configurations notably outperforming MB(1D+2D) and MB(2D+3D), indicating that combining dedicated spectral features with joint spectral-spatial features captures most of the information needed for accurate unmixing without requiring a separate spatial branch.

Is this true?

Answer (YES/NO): NO